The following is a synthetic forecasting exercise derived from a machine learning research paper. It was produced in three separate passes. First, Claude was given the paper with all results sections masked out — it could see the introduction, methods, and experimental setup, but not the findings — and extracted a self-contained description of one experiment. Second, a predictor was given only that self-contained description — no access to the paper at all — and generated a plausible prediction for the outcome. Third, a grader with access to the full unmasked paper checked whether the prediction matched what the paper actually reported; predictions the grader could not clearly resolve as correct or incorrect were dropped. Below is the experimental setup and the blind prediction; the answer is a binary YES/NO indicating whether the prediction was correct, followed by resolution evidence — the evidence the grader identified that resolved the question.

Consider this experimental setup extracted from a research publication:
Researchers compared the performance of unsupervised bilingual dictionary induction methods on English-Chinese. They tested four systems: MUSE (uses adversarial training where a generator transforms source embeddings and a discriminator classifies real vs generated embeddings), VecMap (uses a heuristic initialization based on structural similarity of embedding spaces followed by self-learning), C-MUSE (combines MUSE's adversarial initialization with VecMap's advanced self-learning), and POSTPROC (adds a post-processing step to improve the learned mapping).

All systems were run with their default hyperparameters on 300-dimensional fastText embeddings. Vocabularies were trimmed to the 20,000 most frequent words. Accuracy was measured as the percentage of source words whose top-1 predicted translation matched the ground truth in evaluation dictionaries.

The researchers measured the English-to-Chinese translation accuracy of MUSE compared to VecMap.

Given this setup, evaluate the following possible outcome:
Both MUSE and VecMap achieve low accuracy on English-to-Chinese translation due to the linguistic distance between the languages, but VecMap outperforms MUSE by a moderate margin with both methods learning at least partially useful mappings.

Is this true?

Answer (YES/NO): NO